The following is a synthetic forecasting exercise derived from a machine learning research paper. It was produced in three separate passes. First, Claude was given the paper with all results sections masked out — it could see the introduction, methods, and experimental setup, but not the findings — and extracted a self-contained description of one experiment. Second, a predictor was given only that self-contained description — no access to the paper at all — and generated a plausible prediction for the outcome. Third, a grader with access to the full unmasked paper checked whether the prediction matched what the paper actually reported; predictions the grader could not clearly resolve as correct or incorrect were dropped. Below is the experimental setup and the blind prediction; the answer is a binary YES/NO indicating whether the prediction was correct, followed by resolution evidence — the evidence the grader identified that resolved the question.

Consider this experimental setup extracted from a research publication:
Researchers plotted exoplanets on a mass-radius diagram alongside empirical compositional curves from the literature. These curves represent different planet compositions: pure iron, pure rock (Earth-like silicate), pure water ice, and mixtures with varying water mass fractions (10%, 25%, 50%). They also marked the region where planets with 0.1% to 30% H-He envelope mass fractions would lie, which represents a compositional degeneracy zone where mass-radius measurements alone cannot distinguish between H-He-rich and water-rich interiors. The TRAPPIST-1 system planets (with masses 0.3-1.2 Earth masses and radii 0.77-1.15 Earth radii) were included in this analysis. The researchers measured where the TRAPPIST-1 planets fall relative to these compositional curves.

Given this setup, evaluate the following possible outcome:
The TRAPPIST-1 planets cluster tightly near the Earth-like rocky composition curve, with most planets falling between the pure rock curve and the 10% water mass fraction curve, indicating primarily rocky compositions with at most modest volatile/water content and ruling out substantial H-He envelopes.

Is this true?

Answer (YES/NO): NO